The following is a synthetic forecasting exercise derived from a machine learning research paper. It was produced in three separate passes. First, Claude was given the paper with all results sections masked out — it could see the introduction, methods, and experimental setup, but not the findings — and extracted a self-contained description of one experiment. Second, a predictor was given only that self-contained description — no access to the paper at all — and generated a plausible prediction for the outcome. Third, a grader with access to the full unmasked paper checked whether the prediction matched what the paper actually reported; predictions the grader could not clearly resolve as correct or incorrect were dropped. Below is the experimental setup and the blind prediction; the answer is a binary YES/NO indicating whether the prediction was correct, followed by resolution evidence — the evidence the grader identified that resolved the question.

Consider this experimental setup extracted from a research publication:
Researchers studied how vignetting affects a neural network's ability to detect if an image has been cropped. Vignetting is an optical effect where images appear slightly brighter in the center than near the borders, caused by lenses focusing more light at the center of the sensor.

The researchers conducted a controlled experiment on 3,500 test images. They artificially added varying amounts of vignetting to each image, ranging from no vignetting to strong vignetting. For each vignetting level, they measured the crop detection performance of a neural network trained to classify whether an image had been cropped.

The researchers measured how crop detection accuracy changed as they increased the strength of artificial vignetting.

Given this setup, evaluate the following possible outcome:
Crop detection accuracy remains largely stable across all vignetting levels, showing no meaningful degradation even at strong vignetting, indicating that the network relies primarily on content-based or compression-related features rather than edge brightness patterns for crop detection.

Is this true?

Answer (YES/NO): NO